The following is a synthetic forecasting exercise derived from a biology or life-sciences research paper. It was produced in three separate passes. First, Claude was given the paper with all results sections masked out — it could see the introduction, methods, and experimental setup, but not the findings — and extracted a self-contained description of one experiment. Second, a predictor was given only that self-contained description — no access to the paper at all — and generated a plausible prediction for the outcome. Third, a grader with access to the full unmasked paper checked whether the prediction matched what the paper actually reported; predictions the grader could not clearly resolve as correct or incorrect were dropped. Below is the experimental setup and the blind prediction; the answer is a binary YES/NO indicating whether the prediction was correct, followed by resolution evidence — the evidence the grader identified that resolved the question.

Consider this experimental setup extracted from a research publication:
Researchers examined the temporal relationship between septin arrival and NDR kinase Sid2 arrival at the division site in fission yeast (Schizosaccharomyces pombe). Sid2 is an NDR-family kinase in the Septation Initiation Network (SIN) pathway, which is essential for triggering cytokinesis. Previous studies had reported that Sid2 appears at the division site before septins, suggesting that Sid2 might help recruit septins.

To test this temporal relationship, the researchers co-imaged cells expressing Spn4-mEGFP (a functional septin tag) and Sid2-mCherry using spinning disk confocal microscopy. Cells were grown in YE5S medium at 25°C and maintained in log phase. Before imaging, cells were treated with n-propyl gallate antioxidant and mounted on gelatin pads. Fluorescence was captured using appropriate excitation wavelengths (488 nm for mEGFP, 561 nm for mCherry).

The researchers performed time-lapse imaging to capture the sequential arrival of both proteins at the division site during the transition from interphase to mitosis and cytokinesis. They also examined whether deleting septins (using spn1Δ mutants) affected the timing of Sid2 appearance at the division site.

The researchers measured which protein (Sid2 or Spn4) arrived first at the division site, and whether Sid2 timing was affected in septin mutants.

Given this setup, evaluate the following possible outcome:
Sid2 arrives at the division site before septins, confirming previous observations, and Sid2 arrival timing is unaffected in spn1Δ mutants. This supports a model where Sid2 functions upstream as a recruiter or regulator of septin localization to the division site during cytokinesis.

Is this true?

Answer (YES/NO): NO